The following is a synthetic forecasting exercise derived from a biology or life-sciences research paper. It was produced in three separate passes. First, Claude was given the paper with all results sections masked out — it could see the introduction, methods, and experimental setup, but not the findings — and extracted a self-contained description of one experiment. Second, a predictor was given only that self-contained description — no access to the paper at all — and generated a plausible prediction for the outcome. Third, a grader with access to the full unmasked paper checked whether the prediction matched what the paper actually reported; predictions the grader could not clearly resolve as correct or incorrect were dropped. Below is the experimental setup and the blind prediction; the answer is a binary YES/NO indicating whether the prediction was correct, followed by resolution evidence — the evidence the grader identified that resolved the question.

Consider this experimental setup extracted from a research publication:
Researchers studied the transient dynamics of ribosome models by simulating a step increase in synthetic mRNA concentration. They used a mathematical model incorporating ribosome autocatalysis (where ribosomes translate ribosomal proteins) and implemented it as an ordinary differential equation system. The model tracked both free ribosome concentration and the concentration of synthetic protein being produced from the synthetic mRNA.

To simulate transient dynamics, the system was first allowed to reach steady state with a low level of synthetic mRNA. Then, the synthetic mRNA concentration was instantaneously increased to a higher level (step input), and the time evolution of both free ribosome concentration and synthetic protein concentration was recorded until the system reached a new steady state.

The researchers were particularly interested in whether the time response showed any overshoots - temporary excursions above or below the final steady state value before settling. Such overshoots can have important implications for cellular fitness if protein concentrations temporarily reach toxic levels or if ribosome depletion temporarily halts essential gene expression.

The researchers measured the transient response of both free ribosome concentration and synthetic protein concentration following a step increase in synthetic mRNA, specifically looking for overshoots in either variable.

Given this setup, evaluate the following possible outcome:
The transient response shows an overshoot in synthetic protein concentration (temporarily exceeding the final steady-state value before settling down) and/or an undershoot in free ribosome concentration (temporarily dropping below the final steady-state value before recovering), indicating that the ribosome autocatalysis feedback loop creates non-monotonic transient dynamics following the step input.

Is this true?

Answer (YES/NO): YES